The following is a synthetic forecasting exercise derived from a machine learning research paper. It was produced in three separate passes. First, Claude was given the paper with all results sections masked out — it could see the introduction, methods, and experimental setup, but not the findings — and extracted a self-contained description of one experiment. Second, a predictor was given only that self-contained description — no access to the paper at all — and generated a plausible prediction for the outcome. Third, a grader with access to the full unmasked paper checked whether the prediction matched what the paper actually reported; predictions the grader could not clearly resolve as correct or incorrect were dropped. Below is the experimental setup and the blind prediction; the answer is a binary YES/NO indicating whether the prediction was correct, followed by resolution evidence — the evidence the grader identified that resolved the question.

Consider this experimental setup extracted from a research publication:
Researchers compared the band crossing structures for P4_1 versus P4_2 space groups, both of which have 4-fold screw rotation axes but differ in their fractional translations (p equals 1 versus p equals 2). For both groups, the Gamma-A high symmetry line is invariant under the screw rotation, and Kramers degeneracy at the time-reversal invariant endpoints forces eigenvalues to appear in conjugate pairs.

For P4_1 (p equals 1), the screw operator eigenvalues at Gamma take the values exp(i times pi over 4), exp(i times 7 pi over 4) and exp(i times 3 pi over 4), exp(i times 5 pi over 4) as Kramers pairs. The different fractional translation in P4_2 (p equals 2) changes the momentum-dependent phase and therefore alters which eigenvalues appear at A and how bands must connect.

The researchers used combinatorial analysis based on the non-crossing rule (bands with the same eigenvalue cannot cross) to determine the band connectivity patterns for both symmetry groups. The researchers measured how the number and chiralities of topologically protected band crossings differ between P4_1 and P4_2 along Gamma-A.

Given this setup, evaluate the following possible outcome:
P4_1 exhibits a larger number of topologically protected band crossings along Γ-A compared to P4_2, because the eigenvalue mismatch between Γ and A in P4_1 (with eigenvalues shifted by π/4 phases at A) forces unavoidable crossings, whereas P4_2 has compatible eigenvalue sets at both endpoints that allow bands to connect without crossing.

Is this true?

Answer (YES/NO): YES